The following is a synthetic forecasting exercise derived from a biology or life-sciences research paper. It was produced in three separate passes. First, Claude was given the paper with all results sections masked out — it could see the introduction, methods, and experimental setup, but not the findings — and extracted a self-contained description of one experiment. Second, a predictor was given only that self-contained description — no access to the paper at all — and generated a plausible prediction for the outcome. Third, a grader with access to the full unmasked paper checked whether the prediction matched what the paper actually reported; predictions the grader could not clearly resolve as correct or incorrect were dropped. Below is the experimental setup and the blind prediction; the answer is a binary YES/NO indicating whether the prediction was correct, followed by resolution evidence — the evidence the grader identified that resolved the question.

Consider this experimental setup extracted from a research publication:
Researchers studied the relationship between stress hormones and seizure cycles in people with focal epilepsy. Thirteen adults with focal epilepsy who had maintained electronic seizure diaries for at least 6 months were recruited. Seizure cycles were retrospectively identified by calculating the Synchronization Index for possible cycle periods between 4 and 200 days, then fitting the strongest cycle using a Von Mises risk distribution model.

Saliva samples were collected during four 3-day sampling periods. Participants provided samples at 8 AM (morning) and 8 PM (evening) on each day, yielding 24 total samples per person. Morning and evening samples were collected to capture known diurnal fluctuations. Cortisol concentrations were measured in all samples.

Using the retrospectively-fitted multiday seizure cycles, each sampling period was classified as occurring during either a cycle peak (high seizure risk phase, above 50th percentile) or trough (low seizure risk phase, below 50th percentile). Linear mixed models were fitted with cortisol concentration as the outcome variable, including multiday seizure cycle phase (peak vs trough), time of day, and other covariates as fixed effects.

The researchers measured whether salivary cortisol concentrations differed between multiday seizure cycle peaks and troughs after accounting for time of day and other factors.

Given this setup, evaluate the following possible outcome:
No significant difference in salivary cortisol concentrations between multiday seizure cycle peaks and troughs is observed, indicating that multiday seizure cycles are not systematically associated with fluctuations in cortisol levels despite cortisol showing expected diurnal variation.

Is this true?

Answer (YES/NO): NO